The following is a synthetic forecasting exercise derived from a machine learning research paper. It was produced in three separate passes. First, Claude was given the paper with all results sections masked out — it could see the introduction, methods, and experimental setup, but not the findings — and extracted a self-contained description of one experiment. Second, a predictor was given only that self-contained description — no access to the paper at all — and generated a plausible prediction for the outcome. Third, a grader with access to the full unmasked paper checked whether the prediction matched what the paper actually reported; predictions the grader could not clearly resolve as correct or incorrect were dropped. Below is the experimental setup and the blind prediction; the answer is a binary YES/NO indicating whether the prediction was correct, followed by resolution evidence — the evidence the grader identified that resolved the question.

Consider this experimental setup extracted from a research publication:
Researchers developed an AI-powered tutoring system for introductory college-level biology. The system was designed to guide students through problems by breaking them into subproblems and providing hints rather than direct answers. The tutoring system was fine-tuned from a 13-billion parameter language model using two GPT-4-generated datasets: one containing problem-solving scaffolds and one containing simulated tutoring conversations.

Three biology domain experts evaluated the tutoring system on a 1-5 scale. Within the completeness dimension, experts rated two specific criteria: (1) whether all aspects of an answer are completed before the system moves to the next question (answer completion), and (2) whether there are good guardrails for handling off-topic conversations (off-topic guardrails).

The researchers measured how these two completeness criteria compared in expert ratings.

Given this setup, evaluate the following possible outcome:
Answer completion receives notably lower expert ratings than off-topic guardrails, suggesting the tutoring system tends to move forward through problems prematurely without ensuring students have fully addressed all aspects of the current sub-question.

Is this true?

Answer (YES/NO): YES